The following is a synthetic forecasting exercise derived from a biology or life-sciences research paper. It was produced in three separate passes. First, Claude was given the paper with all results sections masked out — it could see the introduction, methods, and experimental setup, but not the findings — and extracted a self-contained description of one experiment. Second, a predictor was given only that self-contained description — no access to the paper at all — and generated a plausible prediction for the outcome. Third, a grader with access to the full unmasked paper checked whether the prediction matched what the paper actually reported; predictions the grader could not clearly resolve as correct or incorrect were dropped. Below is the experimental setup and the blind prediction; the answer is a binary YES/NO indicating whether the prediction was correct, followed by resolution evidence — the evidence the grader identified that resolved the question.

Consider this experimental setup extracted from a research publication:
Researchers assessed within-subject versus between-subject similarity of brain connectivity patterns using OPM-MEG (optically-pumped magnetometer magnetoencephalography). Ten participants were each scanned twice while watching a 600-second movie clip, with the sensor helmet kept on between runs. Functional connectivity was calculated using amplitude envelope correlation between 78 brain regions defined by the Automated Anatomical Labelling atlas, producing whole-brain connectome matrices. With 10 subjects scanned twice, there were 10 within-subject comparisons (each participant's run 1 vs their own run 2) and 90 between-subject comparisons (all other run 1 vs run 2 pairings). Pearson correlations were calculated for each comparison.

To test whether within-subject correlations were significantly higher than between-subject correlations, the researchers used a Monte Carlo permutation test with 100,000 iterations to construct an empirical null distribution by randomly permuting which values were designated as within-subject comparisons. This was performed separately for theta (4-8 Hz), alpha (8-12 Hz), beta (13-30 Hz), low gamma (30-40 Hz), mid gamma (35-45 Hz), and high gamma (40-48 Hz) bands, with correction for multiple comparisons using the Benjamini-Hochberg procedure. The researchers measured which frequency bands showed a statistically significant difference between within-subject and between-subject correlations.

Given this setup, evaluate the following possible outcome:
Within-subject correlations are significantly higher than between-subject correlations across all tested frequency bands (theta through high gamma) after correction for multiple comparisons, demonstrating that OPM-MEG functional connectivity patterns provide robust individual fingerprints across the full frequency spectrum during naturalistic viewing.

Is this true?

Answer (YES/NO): NO